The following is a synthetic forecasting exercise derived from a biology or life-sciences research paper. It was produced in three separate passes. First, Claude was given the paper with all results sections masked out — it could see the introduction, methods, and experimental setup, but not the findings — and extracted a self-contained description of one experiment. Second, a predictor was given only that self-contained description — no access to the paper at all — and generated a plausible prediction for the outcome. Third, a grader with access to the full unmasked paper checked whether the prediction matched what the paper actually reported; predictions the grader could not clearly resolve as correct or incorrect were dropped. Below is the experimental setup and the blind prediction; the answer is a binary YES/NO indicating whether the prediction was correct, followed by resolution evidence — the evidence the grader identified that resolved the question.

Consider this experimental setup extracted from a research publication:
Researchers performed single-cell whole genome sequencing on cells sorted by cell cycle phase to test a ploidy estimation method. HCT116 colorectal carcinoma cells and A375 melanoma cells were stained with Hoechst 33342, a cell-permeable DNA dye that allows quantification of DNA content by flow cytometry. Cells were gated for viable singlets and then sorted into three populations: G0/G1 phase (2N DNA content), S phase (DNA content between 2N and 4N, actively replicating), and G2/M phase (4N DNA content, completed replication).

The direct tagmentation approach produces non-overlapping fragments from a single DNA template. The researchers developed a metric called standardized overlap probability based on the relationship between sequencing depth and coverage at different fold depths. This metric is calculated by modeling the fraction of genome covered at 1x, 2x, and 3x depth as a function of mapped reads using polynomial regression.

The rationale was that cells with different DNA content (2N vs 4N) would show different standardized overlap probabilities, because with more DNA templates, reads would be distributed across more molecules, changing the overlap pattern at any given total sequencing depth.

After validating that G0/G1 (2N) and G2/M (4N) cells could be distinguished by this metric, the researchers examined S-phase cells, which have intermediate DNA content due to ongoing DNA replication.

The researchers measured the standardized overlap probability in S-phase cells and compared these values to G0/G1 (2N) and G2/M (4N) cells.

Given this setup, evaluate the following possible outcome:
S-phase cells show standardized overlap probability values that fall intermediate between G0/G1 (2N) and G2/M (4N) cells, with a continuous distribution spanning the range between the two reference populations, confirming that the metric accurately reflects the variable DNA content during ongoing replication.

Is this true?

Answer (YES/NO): NO